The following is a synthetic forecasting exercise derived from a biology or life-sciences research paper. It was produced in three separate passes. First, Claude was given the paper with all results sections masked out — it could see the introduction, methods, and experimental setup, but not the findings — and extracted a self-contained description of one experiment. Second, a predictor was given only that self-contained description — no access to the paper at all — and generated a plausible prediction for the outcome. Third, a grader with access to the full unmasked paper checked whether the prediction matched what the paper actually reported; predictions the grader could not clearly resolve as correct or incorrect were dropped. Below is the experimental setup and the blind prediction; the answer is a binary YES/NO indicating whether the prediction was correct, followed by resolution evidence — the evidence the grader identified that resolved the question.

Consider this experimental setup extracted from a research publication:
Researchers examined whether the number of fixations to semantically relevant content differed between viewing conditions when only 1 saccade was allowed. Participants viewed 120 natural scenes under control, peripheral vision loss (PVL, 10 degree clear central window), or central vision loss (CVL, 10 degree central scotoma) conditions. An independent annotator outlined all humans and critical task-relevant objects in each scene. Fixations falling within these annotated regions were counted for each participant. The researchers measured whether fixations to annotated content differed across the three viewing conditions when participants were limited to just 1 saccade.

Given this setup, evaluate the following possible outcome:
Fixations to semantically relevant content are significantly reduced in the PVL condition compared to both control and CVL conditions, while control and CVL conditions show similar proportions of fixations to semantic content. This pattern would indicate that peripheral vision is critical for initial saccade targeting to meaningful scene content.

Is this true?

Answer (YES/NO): NO